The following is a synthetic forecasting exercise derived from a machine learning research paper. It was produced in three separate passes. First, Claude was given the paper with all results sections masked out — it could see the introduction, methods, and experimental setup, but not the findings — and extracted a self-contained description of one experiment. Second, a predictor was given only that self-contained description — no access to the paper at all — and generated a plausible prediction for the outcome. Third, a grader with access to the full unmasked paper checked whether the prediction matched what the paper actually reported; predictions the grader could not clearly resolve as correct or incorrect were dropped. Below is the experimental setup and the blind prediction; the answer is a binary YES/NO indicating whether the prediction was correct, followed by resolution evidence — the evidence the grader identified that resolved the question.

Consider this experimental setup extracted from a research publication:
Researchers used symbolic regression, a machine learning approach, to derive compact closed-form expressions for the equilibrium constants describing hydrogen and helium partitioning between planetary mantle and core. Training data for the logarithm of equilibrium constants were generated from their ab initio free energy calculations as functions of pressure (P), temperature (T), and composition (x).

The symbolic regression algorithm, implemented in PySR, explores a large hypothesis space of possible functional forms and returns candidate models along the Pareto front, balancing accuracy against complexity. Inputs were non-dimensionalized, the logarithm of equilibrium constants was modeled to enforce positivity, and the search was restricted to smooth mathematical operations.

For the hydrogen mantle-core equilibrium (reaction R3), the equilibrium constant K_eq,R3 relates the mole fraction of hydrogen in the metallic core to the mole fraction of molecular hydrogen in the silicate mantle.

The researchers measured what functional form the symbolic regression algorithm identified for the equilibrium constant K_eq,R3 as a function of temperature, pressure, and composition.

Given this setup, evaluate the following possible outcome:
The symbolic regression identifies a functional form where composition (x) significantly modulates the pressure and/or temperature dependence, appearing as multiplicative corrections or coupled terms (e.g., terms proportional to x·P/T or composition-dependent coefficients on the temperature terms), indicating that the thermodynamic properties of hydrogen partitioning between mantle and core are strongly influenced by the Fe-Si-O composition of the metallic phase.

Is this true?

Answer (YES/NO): NO